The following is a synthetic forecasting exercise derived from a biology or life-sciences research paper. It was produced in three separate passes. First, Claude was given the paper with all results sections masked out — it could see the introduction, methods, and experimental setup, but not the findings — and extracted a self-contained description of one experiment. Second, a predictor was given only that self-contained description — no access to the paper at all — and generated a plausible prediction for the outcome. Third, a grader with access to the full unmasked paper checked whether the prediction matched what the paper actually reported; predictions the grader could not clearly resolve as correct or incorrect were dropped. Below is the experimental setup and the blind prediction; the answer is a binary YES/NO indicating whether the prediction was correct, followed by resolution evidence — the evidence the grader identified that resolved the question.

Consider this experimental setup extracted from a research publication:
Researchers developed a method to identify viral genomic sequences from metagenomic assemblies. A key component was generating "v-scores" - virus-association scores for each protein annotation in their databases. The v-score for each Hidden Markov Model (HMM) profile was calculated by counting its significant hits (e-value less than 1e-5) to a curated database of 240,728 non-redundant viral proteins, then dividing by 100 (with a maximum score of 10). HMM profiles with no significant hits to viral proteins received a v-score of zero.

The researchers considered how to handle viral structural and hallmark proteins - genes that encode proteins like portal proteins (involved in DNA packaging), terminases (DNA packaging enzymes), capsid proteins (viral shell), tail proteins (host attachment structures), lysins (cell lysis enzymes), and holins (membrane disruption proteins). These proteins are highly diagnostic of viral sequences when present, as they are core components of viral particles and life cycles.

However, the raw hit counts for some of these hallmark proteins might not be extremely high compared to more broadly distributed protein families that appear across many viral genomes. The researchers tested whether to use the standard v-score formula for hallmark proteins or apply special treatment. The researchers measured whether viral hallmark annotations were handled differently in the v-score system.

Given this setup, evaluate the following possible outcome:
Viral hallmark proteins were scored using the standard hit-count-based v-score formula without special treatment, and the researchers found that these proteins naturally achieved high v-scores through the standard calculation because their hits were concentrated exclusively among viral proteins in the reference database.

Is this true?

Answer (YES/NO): NO